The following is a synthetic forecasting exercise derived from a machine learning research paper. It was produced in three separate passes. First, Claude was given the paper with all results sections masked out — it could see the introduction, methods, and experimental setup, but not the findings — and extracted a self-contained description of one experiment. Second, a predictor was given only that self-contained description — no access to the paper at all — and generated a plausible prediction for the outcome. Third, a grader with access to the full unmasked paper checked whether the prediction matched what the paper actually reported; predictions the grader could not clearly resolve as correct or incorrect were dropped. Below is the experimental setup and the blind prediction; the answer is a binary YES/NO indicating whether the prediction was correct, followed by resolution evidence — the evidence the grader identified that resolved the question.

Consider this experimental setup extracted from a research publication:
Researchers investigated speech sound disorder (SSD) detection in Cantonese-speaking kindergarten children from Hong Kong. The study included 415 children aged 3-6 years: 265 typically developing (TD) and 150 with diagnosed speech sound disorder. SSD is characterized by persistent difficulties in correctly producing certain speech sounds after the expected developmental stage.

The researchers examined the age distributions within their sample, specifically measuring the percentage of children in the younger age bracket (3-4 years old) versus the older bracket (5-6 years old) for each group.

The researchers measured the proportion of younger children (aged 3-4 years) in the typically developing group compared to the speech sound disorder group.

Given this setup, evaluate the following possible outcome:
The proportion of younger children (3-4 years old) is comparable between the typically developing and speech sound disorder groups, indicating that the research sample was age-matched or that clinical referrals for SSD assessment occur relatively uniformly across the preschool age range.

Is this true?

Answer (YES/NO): NO